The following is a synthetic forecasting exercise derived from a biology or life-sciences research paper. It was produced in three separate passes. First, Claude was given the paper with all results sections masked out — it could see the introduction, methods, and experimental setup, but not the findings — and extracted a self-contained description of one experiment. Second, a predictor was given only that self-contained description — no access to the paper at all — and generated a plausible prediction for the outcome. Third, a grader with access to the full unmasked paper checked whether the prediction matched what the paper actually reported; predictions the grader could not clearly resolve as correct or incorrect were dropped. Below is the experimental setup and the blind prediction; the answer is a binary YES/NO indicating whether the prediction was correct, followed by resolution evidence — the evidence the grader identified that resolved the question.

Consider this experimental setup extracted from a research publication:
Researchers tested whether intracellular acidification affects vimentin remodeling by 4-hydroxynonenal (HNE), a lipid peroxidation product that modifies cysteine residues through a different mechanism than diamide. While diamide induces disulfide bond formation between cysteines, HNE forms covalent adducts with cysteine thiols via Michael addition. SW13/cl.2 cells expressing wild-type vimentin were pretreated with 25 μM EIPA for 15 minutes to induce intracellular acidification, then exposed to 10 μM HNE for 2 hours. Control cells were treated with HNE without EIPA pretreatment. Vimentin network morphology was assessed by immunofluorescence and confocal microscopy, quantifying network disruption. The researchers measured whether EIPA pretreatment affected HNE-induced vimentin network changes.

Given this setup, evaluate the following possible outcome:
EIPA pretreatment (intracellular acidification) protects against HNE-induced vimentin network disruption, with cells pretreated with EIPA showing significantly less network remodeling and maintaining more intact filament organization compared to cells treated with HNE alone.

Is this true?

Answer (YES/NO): YES